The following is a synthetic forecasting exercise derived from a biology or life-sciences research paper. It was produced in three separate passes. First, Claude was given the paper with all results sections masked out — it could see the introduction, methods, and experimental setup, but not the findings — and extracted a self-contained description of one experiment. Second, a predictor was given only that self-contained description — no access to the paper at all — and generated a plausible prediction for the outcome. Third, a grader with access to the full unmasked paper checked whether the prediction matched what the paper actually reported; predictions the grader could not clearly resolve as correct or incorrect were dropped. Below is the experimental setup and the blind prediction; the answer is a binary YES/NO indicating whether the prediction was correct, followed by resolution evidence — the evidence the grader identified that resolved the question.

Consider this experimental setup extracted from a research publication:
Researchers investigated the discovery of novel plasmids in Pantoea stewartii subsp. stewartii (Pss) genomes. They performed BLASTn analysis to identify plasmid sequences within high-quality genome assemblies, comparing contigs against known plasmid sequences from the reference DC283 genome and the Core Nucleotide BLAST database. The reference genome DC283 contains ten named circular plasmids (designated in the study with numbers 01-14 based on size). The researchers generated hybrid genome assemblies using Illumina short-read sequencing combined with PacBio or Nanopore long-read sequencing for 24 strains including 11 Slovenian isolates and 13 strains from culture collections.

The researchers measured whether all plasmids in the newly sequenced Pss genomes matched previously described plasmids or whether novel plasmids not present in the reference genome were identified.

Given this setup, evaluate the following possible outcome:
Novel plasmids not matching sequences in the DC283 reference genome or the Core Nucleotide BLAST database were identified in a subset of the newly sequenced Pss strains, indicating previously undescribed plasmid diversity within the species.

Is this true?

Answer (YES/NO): YES